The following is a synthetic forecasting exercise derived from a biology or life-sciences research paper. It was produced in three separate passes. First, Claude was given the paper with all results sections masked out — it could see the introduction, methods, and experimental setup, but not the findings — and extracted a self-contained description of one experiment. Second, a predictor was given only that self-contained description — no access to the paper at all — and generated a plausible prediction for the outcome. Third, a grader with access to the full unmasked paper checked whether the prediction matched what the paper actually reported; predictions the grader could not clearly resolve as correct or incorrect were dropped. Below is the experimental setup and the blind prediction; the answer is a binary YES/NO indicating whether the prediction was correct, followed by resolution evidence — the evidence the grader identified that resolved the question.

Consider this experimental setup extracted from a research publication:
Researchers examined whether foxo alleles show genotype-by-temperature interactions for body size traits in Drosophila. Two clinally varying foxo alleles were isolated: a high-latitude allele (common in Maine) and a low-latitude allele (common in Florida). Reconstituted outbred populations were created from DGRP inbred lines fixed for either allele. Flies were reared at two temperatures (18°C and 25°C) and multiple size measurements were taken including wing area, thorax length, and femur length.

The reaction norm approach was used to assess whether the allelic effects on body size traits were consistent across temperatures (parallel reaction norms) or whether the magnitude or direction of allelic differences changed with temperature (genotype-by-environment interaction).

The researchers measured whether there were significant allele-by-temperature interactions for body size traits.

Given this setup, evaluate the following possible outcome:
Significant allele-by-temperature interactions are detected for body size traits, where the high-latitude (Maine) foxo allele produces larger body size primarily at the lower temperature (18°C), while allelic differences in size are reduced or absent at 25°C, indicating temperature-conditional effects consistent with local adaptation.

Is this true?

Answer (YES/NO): NO